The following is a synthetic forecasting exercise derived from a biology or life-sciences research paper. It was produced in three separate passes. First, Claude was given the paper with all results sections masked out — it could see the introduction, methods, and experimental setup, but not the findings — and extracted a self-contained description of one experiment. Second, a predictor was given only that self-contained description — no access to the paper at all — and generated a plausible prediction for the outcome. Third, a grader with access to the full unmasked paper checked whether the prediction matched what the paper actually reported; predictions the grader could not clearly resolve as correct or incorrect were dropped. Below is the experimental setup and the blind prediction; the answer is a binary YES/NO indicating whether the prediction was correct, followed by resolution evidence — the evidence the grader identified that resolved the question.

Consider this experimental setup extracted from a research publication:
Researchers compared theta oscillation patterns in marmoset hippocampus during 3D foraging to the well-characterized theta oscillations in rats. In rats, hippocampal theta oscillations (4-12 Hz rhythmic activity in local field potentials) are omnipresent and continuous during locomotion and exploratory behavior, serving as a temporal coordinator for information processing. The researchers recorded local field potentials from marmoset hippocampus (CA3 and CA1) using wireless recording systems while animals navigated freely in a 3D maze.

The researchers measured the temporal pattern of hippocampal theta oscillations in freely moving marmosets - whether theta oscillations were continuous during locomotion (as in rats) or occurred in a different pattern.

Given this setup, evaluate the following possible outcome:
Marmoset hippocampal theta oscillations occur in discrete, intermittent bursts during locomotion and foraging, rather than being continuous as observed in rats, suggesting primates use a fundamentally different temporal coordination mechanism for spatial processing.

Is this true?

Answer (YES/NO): YES